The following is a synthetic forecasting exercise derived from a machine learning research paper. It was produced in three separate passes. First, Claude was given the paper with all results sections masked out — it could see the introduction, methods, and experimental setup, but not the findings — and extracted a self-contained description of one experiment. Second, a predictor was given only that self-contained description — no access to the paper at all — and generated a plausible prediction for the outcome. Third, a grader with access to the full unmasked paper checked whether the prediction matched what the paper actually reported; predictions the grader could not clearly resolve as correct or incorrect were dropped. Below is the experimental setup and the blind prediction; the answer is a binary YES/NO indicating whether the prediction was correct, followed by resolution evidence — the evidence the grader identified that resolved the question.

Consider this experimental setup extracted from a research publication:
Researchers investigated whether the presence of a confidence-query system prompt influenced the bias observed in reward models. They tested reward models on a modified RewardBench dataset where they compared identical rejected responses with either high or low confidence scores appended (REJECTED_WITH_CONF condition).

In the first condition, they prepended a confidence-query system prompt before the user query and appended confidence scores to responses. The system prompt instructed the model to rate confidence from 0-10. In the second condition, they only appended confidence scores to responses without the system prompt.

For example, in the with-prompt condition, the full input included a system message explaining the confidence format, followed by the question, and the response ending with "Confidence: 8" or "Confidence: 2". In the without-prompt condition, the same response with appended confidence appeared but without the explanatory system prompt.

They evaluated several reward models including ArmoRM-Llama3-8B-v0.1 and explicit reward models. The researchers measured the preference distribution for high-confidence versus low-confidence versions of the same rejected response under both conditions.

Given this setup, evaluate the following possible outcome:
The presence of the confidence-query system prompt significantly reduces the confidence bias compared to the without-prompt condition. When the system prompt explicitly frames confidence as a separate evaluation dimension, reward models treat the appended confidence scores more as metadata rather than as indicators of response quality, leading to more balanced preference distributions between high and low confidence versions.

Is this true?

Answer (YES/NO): NO